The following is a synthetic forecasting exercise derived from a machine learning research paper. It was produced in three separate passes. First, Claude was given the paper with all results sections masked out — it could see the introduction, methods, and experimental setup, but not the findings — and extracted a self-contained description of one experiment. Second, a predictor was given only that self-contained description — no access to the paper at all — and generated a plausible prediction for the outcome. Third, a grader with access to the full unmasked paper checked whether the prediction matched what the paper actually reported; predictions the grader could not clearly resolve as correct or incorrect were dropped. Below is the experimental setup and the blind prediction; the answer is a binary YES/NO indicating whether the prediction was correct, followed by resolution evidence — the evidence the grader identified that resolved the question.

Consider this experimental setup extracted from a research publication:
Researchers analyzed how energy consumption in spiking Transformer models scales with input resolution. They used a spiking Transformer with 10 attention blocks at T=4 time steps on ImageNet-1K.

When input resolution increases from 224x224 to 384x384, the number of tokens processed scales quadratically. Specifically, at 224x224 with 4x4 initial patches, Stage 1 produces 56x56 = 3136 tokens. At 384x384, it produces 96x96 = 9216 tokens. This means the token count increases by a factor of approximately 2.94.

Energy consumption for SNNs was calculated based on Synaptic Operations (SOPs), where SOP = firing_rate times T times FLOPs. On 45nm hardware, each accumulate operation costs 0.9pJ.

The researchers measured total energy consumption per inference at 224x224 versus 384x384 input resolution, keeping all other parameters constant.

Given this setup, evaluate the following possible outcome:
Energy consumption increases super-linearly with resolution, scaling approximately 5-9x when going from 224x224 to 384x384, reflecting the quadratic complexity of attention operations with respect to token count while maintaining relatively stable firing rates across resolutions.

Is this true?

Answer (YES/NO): NO